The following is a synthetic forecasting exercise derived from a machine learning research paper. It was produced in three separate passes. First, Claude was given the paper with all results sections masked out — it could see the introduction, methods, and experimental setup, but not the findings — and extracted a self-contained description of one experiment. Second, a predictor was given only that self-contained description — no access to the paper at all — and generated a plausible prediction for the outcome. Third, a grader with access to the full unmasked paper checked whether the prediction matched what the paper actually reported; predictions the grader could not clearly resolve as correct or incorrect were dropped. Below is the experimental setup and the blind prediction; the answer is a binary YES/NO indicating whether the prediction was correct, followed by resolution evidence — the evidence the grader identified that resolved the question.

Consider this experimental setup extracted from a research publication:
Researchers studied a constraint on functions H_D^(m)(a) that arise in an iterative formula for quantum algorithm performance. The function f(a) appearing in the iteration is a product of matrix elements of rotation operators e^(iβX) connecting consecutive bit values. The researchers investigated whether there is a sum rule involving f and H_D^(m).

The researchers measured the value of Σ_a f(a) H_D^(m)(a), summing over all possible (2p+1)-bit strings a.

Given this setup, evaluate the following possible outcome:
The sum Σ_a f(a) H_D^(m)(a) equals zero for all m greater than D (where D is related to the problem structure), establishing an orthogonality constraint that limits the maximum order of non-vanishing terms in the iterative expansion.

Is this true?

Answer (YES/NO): NO